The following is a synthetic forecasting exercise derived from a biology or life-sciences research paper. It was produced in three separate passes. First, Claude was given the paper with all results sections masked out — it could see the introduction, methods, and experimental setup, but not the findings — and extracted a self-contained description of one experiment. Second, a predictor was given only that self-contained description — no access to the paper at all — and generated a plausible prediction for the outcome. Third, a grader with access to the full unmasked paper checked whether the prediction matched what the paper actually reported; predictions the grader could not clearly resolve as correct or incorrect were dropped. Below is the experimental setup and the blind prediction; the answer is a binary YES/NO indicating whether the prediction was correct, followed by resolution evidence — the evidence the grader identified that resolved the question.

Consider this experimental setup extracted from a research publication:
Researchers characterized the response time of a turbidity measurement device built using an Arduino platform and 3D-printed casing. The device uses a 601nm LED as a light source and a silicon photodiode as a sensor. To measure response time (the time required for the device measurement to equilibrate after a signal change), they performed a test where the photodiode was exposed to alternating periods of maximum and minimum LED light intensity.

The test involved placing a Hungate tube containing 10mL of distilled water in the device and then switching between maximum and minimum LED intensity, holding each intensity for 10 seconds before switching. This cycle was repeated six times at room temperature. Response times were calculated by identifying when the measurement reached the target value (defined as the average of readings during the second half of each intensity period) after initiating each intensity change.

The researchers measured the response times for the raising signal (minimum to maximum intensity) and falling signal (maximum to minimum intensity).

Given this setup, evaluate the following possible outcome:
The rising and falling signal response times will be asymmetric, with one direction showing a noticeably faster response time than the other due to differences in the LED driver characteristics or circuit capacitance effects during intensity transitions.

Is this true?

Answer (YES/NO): YES